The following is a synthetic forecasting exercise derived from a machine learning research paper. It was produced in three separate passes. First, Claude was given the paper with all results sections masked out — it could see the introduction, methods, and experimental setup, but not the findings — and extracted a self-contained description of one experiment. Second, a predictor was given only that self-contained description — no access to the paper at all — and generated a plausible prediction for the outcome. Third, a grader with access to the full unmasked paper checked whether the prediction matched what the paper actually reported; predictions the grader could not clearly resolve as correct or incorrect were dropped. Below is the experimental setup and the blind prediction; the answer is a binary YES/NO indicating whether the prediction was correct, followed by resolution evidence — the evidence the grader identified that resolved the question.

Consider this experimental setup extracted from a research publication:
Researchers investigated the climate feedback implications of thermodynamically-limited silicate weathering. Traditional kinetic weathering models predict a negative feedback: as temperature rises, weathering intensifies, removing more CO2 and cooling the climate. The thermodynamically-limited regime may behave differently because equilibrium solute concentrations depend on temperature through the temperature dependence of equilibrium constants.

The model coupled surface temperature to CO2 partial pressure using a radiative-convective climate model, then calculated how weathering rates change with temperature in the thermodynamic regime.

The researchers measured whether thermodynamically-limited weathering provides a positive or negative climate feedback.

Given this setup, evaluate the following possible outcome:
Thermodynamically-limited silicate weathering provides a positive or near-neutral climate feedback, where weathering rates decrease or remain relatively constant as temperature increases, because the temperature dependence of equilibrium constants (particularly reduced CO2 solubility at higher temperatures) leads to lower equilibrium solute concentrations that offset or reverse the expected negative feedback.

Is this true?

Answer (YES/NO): NO